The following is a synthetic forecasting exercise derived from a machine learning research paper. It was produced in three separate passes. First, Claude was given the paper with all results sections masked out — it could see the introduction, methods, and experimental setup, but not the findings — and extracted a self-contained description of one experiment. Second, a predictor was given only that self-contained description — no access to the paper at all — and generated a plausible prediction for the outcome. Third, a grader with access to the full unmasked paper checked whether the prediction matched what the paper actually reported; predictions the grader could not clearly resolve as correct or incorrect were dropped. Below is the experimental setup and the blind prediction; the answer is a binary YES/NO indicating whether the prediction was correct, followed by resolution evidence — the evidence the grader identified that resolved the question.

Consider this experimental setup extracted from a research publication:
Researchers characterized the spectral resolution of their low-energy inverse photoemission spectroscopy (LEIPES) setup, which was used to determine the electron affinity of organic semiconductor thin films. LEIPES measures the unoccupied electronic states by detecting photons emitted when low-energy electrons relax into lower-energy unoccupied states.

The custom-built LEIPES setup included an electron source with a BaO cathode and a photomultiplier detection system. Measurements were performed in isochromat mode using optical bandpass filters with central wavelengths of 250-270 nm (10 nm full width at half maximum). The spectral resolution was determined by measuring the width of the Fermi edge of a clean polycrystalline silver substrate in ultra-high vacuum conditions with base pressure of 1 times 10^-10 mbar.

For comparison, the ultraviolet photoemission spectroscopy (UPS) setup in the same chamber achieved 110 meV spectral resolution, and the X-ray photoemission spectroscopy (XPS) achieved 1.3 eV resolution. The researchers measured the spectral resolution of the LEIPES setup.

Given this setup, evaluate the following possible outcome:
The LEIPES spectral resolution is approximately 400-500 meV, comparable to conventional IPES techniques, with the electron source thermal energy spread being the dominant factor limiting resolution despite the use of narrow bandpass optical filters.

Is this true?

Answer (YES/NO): NO